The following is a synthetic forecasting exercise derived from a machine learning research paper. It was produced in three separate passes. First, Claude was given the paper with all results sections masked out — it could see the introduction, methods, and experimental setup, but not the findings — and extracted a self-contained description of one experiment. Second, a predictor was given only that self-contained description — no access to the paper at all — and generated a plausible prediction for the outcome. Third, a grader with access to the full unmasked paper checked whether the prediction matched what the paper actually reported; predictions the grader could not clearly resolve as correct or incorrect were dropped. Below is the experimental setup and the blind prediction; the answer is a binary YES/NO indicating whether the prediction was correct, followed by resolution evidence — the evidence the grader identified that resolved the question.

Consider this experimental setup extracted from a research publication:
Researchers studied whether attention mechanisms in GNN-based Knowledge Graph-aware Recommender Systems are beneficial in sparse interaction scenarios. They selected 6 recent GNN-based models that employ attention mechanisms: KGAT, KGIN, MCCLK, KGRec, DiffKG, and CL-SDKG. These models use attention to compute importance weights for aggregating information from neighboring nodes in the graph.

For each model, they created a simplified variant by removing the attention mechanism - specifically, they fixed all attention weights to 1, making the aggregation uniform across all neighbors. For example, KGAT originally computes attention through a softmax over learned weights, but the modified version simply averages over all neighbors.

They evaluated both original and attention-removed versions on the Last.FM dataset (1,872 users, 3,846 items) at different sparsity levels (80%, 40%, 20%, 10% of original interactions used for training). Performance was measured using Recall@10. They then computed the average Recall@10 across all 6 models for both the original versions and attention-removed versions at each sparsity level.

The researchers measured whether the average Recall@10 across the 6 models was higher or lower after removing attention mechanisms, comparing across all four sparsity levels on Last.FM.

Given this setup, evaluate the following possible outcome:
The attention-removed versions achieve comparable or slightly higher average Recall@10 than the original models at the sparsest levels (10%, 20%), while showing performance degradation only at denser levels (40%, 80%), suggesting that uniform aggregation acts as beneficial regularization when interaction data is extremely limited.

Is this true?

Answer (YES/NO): NO